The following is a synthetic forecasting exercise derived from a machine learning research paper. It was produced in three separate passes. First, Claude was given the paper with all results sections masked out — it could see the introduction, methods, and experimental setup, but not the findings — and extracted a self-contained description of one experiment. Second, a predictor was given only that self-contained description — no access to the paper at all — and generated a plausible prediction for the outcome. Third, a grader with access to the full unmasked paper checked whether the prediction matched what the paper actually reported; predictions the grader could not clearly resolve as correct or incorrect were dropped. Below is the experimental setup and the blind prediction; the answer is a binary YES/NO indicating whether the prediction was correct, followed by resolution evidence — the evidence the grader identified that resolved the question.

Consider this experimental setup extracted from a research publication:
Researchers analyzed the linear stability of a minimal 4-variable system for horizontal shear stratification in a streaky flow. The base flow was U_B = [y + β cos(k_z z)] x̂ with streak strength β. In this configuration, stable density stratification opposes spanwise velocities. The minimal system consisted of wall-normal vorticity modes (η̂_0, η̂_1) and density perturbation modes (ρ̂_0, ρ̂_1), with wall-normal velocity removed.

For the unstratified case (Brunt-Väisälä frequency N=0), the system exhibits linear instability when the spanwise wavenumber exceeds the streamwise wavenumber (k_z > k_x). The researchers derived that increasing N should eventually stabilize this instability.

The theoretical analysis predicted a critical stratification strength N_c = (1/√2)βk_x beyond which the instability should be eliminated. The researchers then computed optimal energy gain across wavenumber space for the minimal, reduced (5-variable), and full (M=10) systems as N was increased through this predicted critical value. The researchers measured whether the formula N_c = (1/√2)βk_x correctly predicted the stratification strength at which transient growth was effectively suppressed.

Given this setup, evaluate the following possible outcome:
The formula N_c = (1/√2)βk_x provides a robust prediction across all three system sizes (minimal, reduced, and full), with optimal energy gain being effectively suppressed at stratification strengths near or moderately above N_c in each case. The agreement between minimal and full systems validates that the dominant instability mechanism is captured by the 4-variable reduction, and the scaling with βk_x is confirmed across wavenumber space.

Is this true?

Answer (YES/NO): YES